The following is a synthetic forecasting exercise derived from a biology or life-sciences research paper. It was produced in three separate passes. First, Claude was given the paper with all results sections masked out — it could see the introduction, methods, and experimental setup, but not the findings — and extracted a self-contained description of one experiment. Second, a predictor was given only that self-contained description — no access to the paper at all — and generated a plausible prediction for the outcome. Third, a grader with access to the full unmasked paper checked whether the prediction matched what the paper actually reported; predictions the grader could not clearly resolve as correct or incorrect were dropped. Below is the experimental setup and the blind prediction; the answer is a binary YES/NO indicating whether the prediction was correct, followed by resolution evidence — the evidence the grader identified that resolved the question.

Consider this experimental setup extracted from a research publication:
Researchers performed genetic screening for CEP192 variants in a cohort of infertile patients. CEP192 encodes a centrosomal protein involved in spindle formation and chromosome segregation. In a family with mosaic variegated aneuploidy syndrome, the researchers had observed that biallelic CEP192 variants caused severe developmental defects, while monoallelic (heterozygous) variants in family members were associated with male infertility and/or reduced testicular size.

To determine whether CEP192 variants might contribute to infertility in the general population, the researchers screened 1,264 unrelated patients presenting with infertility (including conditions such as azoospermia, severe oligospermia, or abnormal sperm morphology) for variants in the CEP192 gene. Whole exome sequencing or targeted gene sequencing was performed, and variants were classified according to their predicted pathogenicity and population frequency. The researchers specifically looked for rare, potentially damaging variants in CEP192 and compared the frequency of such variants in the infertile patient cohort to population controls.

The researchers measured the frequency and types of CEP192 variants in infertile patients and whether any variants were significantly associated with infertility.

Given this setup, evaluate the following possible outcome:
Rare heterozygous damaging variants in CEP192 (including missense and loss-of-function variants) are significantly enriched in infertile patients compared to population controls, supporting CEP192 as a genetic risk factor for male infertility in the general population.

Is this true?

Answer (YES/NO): YES